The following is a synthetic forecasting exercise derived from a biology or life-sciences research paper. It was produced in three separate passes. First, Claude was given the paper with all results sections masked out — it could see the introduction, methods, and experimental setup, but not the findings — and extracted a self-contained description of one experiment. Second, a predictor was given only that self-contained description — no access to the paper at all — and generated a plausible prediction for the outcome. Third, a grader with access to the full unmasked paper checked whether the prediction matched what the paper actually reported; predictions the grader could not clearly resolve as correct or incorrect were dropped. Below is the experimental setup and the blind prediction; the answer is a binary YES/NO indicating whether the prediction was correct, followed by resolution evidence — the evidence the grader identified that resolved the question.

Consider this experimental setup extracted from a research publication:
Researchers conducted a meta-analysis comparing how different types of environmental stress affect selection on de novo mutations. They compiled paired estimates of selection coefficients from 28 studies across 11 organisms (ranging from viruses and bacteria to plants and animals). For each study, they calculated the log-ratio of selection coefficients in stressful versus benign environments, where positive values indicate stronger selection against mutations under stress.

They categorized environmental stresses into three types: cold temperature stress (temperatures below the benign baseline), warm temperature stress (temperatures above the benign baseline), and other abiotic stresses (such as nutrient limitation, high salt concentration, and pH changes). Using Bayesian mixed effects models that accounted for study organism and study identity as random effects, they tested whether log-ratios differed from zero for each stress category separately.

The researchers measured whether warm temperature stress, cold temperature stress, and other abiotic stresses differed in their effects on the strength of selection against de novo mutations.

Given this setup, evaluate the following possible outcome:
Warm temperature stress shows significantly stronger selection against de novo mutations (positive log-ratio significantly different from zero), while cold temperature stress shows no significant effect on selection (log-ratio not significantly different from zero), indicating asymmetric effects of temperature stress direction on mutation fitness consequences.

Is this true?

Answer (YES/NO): YES